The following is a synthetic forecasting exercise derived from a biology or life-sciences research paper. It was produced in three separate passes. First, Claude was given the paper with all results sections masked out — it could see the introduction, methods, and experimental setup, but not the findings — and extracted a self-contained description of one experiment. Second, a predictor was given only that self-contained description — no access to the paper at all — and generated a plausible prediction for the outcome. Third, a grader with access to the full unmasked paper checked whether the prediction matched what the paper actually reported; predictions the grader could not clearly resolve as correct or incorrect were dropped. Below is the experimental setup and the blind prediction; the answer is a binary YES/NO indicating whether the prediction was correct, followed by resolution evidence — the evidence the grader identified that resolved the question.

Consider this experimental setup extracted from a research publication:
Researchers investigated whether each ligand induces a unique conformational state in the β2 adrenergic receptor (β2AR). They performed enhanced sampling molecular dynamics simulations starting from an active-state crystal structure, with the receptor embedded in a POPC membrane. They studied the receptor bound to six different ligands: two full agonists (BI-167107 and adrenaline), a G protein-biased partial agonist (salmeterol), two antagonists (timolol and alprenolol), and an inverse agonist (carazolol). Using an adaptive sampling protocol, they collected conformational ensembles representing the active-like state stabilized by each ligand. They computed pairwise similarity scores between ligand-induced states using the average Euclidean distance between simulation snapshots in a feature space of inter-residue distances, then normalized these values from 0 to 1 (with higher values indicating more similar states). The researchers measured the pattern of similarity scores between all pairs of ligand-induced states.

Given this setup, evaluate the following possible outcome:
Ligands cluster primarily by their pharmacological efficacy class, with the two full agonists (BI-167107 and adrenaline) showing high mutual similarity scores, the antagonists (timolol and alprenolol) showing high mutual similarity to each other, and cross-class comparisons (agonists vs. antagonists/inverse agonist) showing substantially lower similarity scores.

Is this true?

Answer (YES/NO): NO